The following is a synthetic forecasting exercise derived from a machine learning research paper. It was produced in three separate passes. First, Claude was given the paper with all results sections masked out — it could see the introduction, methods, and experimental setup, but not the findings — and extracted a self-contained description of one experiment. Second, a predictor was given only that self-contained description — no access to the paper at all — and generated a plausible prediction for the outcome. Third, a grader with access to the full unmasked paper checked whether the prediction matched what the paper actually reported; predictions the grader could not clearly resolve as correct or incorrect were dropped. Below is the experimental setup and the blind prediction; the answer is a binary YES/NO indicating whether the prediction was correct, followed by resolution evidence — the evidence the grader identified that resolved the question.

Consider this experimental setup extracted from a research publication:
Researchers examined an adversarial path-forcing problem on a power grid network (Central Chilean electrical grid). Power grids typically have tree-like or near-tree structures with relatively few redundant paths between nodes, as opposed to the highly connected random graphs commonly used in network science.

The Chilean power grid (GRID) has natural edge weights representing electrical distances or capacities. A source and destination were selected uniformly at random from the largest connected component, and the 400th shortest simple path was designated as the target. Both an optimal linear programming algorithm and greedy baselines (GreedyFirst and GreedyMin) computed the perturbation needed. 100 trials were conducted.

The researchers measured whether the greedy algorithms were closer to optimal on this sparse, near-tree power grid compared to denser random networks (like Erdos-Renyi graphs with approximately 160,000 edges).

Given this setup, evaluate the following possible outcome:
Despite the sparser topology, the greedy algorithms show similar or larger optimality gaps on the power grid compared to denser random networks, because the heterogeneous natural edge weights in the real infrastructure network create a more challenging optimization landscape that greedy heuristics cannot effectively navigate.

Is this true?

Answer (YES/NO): YES